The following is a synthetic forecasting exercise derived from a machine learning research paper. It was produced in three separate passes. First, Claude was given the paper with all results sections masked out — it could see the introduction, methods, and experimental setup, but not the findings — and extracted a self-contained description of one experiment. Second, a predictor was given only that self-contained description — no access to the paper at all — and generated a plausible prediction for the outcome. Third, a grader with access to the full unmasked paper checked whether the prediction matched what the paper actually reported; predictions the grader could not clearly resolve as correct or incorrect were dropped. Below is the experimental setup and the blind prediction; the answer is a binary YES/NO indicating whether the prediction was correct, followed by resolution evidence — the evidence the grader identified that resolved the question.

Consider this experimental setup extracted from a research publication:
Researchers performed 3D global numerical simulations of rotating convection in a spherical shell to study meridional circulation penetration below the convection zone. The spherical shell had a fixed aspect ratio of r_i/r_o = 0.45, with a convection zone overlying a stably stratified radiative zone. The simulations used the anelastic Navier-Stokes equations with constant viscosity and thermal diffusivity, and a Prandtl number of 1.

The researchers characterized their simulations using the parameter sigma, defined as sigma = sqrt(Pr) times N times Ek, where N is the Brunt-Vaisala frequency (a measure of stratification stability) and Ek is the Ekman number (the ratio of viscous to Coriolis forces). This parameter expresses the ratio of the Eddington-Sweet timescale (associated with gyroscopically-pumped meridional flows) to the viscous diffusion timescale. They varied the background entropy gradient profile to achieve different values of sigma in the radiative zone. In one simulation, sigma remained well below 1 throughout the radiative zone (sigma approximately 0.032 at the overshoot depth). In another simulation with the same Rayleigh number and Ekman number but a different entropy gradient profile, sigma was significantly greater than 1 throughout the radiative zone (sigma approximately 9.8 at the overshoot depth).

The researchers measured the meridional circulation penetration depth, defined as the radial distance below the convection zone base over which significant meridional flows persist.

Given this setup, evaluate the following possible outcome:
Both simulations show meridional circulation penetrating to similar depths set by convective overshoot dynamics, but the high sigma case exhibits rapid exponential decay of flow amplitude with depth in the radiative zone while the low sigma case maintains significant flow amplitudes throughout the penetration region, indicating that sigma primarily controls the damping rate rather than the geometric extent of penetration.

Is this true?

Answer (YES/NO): NO